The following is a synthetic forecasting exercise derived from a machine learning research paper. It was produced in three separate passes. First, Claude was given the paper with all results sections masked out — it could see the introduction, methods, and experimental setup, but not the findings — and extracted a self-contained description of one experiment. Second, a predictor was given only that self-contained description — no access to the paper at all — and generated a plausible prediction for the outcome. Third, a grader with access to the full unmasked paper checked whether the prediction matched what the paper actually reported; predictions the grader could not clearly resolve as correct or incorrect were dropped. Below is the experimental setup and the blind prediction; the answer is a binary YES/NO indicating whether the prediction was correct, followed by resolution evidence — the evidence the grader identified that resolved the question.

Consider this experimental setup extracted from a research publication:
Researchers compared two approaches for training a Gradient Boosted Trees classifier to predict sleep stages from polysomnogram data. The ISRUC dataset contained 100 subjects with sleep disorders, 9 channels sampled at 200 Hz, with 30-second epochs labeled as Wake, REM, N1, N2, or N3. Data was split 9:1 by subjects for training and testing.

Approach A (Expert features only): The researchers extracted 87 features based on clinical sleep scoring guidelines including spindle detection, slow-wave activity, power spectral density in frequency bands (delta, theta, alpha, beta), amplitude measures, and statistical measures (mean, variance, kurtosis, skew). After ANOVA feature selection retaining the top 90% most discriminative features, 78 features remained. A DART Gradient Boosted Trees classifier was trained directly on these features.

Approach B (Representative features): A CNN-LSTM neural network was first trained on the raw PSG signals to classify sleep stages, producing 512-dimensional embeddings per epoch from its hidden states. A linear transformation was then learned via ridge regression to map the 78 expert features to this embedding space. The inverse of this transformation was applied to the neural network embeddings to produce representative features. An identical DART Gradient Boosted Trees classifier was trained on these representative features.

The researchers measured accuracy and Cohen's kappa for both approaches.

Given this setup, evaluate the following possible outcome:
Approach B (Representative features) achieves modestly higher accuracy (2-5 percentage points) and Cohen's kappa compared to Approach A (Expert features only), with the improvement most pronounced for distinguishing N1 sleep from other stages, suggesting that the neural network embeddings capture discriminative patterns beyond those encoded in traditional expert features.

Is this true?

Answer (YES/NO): YES